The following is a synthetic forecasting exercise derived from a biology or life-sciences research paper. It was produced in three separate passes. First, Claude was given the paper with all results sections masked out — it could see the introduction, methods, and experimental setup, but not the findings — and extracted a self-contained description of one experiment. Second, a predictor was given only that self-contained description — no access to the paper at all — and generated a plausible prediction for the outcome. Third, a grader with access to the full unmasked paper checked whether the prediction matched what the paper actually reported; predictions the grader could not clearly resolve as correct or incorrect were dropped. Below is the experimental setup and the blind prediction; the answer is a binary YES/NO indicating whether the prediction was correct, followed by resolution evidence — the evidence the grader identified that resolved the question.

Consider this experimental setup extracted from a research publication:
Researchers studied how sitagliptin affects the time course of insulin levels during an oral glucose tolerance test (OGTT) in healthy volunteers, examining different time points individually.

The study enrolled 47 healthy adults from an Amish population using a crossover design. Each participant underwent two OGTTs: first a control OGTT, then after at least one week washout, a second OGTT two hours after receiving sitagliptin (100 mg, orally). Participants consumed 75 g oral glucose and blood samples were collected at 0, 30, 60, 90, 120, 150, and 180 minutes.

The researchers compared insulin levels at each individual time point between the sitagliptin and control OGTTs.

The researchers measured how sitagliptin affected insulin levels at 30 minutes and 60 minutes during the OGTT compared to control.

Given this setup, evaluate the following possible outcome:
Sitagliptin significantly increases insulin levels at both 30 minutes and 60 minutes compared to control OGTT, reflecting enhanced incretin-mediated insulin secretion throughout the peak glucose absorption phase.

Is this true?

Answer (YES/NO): NO